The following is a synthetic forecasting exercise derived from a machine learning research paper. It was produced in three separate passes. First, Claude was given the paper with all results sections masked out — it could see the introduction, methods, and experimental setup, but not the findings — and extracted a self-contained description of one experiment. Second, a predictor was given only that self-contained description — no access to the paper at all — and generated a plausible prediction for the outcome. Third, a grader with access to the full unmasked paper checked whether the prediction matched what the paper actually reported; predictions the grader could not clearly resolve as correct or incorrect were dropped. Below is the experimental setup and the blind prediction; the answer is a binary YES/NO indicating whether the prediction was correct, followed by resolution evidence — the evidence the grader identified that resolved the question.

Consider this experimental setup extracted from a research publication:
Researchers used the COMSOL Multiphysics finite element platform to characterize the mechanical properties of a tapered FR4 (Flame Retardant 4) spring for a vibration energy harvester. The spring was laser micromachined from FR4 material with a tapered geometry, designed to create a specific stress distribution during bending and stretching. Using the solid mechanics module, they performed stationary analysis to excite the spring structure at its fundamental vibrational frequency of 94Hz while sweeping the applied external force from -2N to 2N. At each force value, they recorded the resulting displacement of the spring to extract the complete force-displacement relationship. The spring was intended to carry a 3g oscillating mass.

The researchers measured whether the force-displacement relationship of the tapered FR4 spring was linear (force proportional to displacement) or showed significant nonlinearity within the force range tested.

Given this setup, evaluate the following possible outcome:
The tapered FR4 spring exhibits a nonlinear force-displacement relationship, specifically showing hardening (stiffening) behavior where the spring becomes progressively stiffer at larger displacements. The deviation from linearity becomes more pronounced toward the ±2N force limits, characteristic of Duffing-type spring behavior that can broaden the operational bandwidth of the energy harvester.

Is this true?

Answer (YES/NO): YES